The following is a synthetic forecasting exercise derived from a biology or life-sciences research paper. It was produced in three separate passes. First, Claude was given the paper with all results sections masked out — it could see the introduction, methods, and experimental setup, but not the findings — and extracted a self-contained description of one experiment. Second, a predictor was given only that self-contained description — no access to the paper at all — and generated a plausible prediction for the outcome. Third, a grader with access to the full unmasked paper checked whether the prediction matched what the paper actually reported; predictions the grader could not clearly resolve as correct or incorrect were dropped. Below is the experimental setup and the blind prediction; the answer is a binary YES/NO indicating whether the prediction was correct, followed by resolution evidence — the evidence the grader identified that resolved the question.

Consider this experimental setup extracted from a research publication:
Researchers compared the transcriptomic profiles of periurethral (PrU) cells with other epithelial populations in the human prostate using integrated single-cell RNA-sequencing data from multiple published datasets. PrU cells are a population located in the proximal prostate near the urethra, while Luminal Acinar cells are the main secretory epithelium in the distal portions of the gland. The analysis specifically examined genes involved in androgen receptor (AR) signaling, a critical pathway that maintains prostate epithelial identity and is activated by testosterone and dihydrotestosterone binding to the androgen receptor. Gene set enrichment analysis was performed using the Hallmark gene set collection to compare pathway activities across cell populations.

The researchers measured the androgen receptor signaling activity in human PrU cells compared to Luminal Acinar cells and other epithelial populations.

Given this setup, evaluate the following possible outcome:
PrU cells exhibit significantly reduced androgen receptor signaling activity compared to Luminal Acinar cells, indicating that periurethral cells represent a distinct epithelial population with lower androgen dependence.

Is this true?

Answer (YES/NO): YES